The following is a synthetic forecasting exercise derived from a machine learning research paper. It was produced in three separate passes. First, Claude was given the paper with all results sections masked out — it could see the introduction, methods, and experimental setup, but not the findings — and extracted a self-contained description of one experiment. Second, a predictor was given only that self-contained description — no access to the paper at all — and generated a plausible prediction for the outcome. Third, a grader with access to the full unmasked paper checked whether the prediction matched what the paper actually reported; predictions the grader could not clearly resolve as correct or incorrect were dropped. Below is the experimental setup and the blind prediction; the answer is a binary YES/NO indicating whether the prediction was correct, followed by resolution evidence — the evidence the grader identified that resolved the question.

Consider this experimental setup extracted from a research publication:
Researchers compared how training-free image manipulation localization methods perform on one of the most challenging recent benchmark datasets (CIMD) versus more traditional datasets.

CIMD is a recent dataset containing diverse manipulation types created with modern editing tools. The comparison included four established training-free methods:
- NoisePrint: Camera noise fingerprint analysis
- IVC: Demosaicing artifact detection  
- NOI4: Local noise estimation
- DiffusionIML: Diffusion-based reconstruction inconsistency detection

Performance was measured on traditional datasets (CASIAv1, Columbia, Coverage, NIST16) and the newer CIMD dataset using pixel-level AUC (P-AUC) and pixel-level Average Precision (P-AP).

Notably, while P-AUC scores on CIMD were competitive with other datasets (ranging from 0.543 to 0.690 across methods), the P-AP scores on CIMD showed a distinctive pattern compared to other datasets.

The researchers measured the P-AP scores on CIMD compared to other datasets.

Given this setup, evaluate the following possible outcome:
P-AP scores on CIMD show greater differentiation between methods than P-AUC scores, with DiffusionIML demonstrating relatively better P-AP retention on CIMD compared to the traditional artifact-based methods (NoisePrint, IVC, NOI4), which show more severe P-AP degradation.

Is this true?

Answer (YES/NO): NO